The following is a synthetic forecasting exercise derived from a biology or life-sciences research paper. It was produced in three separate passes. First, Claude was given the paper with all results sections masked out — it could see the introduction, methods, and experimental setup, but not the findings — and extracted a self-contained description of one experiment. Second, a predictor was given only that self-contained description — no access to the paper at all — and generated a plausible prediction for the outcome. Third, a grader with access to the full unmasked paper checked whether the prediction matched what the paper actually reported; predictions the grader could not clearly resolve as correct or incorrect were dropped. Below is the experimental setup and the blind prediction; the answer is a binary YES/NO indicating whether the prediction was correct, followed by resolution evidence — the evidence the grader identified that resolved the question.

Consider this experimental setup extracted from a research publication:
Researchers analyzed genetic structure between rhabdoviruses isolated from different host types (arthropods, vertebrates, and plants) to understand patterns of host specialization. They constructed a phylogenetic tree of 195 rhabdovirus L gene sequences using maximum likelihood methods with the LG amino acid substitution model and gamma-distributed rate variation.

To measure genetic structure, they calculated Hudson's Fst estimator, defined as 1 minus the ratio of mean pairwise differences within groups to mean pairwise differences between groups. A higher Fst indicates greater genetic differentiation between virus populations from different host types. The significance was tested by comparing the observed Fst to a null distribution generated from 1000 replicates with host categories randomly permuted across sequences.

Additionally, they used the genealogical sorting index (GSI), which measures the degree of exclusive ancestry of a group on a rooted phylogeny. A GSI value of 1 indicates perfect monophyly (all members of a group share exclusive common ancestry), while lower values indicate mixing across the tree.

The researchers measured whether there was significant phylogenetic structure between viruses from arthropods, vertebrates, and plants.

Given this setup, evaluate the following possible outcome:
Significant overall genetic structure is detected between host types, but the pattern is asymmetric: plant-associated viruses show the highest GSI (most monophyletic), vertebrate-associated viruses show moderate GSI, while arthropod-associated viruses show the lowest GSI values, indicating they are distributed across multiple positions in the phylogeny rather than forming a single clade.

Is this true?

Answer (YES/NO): NO